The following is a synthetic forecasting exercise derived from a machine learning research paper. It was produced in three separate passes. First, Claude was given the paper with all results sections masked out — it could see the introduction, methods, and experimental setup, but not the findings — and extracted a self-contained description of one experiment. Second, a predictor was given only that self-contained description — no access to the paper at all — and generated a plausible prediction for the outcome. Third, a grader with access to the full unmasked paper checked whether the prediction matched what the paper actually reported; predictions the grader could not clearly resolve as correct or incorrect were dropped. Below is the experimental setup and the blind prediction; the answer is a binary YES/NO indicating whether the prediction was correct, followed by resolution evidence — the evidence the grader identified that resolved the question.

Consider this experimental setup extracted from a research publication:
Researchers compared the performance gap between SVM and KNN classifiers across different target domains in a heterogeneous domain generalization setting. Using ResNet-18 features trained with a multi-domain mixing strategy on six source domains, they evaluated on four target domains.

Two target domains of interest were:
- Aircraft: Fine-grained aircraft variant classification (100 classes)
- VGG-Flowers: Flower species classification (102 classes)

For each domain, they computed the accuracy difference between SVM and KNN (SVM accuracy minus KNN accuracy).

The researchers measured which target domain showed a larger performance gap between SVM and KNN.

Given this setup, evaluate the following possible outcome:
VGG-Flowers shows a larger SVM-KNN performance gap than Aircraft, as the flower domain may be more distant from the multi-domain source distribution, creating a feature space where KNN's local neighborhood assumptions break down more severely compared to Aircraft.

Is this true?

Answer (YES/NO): YES